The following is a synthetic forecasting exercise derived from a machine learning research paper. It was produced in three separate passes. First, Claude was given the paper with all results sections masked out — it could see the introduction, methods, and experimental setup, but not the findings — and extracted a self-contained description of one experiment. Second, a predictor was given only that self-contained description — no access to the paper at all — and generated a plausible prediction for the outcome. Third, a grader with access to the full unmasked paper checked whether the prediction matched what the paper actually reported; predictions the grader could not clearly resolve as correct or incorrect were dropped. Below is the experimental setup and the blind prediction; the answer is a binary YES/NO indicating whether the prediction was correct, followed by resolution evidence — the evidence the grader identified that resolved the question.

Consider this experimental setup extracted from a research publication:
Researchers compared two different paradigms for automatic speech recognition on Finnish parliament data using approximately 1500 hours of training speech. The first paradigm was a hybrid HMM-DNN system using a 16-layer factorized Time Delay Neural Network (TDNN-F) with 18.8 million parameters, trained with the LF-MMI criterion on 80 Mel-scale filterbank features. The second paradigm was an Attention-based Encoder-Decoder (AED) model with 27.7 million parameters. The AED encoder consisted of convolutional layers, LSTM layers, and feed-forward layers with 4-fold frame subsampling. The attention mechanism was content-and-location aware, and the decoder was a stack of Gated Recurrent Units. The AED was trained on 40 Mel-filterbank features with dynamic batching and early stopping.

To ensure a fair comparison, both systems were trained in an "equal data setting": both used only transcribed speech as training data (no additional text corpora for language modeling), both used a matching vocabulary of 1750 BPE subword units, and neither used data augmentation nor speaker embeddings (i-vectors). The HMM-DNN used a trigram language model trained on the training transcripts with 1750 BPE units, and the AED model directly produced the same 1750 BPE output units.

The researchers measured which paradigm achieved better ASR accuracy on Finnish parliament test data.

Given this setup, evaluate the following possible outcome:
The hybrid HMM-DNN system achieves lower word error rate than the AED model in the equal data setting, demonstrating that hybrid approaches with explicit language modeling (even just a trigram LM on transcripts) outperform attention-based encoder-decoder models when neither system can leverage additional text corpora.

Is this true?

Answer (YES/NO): YES